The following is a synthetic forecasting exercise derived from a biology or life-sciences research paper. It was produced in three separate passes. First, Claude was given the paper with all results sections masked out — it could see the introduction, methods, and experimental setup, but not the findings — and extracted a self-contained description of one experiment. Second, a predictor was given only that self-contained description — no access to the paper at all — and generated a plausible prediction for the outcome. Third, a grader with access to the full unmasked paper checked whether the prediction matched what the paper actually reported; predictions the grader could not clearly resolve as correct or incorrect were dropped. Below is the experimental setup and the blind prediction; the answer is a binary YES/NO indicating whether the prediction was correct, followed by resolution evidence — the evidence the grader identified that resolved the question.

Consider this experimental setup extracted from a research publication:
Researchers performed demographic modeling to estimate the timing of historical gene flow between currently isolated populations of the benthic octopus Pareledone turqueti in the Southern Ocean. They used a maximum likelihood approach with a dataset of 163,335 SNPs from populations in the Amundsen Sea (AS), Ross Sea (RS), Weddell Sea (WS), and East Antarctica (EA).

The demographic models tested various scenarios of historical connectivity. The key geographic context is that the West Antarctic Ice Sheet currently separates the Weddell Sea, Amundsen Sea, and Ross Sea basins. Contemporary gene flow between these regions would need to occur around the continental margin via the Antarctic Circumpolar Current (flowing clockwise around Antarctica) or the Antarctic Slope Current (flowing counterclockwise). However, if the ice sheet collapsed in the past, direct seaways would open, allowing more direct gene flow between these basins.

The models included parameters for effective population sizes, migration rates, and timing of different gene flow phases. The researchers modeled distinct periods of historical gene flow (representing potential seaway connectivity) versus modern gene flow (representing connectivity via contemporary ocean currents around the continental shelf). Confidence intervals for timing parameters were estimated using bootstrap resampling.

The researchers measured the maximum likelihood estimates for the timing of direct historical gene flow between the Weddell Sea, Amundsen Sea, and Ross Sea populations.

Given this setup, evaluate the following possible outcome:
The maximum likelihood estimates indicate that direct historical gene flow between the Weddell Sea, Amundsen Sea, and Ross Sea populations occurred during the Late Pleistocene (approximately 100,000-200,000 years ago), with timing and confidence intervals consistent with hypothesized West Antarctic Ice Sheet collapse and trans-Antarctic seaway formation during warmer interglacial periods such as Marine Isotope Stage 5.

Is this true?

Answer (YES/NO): NO